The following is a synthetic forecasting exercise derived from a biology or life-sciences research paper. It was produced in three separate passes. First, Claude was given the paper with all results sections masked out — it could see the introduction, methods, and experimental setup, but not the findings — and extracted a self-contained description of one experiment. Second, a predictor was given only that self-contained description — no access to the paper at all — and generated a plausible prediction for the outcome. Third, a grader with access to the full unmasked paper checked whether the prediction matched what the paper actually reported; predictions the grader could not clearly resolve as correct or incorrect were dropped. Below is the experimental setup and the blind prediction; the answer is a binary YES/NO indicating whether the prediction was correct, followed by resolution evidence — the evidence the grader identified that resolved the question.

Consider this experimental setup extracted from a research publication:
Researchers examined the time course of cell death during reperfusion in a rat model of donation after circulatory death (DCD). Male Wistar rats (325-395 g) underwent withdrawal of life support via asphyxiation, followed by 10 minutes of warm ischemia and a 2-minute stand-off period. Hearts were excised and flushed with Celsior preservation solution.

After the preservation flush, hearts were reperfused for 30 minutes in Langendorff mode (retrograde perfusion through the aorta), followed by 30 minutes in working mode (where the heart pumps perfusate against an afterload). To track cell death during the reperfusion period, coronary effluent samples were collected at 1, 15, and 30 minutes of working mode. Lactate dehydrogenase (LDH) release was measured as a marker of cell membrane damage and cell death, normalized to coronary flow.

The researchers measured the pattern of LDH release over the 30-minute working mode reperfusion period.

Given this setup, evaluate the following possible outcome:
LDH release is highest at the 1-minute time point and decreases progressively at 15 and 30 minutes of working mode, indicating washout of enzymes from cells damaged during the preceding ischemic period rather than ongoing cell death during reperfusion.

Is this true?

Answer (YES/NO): NO